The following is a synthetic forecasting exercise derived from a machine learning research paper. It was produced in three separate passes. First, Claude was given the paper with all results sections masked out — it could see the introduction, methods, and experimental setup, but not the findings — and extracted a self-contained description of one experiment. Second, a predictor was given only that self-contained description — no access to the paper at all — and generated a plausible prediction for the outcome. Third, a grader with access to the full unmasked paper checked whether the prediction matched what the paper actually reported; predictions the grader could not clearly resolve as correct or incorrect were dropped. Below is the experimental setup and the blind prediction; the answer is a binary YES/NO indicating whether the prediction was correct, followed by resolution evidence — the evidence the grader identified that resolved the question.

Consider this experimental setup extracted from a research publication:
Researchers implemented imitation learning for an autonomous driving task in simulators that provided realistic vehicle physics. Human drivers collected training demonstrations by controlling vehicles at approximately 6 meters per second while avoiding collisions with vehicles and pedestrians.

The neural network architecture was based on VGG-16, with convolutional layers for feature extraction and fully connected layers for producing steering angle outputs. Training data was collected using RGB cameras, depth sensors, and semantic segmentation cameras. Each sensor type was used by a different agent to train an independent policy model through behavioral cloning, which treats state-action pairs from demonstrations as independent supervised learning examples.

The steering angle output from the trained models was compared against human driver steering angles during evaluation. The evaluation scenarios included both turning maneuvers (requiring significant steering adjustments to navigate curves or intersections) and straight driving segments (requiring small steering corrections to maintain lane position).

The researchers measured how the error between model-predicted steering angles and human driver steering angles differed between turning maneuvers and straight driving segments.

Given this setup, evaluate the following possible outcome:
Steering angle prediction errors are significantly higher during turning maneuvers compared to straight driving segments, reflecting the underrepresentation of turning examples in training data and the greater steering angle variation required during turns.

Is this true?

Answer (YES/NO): NO